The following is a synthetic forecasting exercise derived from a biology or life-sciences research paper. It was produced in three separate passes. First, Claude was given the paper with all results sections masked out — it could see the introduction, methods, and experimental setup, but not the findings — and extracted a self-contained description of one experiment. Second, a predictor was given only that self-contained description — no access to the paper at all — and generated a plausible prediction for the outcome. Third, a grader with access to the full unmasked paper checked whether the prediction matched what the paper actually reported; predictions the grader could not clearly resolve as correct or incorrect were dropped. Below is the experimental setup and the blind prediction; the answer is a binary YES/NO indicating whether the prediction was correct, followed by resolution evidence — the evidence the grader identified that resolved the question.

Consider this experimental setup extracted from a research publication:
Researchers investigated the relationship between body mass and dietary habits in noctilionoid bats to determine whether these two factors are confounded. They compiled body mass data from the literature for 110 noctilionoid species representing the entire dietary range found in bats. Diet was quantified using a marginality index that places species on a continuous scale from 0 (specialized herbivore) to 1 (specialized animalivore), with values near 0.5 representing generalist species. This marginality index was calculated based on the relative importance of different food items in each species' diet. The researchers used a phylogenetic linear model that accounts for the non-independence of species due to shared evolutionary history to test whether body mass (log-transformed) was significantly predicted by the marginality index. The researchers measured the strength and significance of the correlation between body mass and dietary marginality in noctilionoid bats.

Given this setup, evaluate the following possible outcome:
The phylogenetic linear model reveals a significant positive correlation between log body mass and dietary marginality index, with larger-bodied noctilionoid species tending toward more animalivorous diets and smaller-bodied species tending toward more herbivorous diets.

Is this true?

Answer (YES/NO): NO